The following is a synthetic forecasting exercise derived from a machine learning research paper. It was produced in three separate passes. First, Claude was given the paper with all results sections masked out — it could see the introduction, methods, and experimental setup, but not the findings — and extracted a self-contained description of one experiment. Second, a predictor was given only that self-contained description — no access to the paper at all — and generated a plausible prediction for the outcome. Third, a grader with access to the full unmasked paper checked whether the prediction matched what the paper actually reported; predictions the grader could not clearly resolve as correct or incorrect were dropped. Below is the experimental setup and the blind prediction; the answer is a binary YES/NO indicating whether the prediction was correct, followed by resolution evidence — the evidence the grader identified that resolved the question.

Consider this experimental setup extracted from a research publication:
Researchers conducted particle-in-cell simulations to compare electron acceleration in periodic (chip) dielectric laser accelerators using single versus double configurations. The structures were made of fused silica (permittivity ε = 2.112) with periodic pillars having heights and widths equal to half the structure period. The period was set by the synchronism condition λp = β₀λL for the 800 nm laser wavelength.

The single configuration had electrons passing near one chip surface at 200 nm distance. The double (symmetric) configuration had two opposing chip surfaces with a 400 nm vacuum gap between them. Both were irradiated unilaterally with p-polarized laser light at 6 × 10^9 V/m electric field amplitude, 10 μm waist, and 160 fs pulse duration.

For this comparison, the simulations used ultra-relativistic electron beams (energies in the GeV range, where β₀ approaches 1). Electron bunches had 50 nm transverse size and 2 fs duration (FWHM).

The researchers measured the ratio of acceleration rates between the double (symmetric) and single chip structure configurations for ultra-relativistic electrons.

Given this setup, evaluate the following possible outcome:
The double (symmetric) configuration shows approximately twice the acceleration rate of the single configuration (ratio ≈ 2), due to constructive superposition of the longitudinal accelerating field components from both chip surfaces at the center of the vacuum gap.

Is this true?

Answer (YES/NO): YES